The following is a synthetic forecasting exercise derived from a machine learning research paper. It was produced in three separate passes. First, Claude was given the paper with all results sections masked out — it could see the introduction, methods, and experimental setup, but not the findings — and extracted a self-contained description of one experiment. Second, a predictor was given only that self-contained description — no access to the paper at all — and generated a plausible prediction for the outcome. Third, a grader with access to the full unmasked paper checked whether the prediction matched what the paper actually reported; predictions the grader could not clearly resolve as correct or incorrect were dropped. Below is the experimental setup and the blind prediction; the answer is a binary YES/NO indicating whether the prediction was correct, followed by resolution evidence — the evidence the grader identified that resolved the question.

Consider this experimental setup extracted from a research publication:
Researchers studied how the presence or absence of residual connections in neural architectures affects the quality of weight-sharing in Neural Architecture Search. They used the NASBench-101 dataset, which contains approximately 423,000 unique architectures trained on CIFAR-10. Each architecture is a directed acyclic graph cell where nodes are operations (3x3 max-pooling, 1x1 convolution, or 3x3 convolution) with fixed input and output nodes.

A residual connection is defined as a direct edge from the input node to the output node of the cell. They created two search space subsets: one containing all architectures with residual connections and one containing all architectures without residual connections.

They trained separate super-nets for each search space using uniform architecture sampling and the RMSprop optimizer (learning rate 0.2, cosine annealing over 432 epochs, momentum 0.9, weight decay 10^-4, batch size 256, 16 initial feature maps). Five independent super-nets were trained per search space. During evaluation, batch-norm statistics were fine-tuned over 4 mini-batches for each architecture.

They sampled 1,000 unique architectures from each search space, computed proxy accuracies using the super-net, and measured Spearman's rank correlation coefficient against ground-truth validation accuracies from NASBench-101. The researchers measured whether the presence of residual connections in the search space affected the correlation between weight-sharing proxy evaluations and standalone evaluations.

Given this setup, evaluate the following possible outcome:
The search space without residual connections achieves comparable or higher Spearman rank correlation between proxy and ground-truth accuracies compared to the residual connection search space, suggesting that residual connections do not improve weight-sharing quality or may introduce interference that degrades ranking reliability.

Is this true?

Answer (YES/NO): NO